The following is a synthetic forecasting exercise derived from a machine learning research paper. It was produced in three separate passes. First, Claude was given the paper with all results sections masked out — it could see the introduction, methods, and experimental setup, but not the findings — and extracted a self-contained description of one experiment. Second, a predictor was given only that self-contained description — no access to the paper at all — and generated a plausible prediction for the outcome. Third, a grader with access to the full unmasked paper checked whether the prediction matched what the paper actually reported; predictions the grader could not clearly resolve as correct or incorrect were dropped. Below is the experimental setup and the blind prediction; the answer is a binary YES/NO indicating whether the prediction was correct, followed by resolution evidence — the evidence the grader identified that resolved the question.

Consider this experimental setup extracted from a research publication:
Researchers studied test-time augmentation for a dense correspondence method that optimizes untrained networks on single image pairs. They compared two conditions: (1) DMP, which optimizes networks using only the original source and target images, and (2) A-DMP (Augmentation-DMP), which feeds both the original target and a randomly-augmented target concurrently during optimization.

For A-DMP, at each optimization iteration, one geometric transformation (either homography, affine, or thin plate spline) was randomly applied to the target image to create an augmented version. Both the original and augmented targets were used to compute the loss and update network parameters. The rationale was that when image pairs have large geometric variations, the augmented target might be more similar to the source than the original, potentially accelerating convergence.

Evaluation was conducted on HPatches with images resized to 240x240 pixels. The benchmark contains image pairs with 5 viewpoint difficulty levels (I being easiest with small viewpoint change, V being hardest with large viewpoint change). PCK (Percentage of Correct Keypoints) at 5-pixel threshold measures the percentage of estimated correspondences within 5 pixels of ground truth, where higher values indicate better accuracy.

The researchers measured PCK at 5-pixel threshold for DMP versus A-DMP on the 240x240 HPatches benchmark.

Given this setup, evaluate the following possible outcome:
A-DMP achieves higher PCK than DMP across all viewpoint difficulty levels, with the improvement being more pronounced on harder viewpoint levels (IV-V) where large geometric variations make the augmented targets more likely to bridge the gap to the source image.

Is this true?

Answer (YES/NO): NO